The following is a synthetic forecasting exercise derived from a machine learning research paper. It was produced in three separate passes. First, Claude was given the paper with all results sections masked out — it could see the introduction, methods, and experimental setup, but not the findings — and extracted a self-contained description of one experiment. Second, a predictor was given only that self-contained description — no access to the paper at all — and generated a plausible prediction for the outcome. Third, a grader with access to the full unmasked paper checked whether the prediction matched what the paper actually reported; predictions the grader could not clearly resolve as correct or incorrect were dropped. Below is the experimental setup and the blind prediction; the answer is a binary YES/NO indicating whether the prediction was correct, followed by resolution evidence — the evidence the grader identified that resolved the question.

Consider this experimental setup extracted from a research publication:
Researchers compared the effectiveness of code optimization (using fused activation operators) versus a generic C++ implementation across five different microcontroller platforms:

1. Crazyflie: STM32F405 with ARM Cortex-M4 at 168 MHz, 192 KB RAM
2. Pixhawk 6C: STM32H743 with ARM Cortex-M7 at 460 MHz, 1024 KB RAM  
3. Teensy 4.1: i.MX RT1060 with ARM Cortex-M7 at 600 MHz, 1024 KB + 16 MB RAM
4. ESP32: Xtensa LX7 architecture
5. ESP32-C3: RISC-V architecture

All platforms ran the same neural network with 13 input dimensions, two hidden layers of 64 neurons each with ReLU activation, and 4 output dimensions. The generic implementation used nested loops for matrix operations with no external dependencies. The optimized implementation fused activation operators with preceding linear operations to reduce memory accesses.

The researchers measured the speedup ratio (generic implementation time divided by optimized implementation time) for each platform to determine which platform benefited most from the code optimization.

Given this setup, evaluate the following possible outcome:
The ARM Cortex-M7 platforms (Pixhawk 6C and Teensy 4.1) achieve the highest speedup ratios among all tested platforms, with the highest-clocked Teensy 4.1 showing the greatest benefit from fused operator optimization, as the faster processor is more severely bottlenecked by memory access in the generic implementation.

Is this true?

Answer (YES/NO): NO